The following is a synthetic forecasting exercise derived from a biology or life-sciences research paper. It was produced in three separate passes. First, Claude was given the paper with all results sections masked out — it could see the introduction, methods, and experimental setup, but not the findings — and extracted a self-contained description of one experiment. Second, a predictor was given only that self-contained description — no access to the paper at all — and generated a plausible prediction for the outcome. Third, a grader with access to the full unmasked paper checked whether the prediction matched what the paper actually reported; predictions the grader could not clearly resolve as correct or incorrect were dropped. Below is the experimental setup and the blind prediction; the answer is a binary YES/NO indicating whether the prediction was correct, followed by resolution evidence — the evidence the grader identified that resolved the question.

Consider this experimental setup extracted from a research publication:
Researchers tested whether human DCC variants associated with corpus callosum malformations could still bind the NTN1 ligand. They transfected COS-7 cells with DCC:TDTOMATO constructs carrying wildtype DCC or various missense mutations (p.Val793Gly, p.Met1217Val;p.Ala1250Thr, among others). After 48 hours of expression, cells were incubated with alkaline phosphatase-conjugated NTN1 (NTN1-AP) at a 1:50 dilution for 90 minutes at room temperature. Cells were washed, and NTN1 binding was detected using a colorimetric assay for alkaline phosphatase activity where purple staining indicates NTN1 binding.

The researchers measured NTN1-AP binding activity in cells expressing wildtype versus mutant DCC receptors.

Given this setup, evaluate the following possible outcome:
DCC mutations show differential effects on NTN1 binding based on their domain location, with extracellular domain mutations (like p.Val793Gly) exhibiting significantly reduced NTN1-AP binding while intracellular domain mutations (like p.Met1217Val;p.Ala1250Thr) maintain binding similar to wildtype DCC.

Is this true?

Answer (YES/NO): YES